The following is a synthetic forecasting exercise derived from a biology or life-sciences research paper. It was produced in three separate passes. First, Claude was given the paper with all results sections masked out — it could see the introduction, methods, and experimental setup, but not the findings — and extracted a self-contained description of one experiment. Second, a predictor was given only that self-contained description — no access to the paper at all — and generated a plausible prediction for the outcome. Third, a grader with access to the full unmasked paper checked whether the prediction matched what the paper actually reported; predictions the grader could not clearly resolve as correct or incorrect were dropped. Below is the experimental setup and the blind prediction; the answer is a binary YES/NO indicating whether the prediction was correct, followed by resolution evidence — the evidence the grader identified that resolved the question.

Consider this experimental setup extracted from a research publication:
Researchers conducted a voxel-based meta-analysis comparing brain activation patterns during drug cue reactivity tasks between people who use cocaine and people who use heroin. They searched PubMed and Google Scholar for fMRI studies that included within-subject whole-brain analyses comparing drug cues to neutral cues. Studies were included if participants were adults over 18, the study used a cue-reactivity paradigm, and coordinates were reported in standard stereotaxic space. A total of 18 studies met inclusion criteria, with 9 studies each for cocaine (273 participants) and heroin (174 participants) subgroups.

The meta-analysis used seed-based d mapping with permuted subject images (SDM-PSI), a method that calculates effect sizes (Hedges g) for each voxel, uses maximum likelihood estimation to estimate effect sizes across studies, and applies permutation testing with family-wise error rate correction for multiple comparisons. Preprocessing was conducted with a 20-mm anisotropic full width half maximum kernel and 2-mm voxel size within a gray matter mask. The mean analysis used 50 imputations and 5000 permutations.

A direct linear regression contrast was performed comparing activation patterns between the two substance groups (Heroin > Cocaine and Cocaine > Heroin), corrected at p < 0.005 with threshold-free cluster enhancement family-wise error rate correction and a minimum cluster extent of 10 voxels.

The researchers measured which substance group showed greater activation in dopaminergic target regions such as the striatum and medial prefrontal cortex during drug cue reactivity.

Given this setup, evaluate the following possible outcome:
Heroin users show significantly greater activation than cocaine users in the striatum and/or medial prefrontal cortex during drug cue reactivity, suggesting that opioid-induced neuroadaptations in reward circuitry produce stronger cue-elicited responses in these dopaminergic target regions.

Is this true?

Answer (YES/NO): YES